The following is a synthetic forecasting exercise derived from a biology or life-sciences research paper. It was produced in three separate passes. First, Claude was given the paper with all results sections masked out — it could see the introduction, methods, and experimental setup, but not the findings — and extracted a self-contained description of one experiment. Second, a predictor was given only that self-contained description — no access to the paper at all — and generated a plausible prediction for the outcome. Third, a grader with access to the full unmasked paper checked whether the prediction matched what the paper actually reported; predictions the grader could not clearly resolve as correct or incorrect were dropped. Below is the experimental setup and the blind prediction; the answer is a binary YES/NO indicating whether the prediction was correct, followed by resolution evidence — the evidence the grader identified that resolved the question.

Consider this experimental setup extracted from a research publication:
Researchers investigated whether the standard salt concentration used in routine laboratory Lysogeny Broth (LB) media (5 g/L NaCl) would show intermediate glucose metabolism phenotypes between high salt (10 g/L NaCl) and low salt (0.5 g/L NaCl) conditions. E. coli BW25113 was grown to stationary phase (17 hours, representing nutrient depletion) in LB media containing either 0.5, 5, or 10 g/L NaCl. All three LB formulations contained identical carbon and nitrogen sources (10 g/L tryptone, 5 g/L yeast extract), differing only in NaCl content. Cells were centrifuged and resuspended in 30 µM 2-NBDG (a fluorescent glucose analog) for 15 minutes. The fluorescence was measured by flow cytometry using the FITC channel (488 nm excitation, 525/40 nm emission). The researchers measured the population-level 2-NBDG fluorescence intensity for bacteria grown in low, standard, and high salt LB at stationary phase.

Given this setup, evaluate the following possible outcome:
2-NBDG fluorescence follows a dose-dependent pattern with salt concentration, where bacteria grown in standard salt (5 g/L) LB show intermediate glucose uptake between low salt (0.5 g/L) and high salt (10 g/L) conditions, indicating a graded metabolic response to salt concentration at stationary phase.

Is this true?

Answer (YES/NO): YES